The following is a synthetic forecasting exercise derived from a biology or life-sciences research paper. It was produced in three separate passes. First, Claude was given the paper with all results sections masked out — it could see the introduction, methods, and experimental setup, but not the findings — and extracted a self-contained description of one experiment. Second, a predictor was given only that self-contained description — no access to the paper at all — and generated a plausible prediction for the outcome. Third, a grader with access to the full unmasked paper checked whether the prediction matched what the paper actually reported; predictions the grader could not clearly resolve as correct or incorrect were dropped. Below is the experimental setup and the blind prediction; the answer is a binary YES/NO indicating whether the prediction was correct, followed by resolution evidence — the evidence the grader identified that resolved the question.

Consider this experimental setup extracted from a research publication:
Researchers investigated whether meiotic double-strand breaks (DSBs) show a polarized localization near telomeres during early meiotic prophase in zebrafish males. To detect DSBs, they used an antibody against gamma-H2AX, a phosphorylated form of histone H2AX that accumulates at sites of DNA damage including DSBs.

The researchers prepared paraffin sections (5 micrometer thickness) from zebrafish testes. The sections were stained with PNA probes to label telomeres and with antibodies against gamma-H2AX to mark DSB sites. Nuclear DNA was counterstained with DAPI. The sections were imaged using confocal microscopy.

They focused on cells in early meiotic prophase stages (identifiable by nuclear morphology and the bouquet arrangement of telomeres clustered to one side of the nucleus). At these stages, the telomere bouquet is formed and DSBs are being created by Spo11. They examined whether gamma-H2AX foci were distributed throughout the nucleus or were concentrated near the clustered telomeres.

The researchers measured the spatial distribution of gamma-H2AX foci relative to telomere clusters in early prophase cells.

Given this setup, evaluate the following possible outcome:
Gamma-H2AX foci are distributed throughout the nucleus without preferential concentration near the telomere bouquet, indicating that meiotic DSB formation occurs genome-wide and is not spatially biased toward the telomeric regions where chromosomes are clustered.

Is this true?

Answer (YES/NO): NO